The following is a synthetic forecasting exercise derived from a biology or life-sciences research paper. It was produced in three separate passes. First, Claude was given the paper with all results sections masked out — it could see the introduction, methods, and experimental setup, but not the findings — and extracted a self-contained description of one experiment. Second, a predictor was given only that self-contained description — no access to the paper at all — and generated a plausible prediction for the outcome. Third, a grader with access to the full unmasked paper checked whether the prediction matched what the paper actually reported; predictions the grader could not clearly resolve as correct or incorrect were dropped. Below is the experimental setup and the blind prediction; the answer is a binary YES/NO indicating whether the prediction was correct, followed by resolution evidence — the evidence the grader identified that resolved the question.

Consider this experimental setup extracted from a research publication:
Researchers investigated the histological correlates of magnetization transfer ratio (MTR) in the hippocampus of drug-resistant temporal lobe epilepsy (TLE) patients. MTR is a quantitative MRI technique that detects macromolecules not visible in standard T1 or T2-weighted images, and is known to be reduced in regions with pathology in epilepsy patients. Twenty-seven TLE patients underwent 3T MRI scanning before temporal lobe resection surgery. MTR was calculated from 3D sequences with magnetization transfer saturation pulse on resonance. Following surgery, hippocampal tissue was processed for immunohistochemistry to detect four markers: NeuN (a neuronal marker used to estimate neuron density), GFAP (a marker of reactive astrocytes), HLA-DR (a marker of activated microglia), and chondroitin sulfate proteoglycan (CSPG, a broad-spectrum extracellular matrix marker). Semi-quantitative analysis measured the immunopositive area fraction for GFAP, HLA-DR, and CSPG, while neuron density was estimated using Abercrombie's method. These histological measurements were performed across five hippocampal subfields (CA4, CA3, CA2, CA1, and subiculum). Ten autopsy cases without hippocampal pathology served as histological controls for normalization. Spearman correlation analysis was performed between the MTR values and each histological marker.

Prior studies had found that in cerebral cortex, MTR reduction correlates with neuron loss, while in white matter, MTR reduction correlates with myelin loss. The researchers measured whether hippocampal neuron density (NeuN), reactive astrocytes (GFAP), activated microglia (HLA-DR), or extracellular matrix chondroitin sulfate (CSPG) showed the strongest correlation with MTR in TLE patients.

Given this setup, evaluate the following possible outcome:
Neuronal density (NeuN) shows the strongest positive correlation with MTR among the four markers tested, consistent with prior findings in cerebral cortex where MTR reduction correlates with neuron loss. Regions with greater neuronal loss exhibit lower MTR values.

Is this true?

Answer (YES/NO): NO